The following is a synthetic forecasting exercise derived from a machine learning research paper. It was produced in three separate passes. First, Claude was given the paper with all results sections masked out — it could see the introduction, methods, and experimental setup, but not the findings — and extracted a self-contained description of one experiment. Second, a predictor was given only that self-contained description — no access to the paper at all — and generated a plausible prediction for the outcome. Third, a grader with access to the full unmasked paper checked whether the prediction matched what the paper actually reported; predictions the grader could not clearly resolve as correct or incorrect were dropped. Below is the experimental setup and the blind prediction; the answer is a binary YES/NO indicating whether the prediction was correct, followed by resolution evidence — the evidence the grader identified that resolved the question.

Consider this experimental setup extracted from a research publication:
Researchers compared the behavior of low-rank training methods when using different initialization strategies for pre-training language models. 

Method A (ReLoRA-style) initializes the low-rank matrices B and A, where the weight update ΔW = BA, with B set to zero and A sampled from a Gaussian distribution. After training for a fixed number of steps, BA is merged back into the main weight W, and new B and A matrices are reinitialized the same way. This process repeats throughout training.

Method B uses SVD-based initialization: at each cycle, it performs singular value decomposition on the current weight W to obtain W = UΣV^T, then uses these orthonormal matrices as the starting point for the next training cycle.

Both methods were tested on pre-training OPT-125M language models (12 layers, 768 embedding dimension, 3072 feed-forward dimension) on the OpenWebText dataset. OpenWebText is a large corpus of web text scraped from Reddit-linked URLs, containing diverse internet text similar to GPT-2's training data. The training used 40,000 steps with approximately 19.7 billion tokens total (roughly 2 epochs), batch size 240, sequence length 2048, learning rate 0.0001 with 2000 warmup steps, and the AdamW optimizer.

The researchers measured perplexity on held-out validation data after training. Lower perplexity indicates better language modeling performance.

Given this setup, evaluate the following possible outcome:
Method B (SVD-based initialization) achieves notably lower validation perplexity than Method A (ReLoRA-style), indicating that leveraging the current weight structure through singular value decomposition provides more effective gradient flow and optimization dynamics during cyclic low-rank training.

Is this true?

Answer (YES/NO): YES